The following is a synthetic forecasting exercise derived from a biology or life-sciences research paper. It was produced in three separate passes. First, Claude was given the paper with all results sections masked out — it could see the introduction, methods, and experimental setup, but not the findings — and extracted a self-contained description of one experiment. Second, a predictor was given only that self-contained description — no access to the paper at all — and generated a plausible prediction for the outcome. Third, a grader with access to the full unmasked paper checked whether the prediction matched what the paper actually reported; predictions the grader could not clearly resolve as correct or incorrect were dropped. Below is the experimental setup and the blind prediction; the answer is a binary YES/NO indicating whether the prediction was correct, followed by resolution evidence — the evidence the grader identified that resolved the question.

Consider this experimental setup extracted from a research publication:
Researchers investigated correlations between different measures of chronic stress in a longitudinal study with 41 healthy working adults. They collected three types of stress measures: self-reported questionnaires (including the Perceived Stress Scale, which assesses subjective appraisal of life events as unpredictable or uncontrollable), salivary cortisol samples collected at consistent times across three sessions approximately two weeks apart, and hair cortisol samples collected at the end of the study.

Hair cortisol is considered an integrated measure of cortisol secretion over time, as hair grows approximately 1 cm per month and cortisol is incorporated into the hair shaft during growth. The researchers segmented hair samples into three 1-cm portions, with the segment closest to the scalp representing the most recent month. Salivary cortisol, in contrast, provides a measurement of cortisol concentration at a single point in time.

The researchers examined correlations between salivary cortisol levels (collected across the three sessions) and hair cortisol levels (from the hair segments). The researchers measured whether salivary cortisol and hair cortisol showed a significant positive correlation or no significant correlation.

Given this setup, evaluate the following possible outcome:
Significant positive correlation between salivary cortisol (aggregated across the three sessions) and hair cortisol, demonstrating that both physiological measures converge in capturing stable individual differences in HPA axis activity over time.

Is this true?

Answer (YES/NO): YES